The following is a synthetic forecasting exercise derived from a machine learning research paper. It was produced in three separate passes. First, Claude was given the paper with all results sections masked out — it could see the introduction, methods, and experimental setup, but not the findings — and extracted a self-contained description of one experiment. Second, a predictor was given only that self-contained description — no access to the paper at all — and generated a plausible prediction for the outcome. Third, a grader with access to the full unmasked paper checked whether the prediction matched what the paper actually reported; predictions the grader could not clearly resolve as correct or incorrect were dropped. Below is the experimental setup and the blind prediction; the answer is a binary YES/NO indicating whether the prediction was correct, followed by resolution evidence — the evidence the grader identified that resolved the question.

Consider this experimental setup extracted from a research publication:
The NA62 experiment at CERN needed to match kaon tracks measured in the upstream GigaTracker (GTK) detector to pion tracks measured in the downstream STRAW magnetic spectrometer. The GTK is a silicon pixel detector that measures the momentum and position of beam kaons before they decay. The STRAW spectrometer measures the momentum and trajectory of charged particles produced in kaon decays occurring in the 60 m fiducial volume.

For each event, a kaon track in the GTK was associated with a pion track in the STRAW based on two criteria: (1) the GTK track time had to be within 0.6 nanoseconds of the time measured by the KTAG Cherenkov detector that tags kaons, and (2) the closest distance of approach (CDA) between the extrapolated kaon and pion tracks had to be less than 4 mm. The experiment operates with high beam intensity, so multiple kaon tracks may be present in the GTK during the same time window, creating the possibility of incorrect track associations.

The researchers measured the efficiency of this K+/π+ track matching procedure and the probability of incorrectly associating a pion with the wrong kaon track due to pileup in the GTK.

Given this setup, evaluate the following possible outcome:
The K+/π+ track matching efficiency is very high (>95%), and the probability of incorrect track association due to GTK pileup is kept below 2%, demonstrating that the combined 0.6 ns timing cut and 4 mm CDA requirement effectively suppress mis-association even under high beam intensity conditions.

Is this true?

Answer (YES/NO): NO